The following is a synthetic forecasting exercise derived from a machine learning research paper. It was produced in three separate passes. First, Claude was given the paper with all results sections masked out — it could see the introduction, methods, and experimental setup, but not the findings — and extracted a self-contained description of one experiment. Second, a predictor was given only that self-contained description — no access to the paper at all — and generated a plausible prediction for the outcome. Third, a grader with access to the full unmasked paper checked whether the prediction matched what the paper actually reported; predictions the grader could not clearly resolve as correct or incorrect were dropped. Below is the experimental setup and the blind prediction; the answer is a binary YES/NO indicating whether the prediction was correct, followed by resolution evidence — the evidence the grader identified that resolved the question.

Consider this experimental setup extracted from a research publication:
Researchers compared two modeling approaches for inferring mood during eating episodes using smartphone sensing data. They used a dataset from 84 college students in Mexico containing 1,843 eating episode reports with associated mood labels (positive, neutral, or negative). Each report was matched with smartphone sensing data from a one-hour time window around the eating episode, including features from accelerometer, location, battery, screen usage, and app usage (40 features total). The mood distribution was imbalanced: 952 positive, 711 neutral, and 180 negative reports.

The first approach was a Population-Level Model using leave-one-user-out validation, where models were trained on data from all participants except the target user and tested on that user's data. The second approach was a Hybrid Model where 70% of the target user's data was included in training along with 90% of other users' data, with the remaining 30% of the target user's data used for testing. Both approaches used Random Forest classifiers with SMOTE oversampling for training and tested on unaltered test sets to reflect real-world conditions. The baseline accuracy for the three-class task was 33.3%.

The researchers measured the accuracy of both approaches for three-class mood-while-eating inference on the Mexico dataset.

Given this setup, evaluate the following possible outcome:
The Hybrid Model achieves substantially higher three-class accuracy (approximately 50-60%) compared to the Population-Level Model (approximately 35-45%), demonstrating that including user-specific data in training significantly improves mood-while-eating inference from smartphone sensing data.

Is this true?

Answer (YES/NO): NO